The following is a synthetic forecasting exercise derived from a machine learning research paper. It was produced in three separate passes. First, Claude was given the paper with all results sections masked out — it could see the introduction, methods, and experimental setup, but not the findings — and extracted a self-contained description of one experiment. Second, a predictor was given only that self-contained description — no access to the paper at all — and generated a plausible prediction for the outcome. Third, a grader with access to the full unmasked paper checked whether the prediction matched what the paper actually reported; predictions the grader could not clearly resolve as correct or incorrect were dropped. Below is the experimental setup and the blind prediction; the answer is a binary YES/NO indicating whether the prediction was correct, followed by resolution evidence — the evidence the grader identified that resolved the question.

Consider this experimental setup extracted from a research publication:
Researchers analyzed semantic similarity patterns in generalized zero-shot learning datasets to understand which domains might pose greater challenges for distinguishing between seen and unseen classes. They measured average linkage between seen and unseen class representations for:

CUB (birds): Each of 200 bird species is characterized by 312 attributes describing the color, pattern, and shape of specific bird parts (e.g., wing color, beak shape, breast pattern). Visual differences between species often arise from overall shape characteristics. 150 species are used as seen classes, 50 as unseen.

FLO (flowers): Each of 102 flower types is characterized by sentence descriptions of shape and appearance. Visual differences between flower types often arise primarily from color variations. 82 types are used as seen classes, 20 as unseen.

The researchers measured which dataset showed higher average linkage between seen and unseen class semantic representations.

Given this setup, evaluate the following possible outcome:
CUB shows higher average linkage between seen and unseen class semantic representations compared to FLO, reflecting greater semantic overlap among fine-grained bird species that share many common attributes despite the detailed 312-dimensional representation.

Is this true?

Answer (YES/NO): NO